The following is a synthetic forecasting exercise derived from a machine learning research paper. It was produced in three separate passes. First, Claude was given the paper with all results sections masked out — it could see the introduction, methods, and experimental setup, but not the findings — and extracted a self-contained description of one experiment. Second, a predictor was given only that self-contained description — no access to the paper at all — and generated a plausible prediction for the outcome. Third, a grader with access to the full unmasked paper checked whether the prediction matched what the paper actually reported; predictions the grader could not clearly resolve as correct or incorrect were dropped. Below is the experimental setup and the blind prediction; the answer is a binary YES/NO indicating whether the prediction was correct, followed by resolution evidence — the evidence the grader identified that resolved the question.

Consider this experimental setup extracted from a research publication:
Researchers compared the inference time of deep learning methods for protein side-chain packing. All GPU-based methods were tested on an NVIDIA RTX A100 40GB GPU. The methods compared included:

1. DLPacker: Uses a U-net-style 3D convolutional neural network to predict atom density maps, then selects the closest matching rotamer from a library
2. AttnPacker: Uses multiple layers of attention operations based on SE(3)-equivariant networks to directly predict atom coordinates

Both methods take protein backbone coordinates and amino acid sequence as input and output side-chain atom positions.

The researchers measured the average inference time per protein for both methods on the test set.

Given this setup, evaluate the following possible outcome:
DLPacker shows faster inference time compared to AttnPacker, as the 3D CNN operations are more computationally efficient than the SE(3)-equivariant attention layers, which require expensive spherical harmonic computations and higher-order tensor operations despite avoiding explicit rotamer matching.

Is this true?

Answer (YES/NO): NO